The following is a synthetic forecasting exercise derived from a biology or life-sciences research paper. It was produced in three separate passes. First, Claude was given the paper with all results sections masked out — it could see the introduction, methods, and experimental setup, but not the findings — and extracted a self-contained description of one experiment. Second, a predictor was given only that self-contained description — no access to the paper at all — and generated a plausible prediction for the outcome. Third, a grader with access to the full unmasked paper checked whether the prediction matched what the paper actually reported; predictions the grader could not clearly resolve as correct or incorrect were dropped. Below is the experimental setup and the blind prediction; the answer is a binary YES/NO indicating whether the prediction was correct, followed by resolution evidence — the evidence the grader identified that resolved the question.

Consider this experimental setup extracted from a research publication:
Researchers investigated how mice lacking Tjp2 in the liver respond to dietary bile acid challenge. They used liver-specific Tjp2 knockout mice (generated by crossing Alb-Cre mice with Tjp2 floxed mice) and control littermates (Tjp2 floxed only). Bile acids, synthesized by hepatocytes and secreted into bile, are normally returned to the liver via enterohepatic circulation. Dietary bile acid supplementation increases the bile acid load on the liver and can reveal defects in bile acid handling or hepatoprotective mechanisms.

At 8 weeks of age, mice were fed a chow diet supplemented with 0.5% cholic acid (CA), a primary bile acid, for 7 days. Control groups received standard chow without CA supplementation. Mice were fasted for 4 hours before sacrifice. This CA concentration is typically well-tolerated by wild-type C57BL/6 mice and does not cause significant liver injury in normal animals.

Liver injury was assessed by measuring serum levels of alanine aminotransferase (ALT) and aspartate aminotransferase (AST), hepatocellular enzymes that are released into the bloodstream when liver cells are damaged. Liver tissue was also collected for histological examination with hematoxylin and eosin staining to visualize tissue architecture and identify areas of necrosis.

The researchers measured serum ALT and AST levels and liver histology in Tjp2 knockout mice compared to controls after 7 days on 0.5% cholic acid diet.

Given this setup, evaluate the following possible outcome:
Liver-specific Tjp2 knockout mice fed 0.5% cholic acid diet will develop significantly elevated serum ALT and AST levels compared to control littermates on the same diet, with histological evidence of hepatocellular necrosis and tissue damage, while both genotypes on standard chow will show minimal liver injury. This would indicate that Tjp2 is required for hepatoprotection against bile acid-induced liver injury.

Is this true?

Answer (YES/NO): NO